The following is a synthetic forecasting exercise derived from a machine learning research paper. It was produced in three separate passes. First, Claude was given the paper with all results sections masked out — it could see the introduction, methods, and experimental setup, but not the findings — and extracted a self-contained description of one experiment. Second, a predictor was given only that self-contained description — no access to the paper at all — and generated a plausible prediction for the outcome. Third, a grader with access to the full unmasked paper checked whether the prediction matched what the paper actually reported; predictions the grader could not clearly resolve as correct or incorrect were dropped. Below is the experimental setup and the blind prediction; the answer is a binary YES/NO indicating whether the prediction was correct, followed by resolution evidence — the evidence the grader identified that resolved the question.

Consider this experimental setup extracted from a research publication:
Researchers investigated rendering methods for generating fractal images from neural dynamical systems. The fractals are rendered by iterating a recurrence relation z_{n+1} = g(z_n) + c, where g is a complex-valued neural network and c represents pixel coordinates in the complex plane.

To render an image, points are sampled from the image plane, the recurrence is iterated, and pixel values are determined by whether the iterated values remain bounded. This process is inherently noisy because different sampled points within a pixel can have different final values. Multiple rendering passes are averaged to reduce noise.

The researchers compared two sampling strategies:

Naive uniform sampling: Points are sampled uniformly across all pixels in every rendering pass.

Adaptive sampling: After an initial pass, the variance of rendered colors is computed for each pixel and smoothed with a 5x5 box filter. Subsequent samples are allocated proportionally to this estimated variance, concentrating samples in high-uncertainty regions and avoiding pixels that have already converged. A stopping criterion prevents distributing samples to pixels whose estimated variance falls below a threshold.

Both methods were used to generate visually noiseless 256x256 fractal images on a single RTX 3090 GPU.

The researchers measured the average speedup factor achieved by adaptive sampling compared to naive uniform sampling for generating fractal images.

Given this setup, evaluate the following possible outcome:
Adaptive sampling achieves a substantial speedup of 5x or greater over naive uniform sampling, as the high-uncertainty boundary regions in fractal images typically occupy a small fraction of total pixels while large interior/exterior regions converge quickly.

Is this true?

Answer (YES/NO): YES